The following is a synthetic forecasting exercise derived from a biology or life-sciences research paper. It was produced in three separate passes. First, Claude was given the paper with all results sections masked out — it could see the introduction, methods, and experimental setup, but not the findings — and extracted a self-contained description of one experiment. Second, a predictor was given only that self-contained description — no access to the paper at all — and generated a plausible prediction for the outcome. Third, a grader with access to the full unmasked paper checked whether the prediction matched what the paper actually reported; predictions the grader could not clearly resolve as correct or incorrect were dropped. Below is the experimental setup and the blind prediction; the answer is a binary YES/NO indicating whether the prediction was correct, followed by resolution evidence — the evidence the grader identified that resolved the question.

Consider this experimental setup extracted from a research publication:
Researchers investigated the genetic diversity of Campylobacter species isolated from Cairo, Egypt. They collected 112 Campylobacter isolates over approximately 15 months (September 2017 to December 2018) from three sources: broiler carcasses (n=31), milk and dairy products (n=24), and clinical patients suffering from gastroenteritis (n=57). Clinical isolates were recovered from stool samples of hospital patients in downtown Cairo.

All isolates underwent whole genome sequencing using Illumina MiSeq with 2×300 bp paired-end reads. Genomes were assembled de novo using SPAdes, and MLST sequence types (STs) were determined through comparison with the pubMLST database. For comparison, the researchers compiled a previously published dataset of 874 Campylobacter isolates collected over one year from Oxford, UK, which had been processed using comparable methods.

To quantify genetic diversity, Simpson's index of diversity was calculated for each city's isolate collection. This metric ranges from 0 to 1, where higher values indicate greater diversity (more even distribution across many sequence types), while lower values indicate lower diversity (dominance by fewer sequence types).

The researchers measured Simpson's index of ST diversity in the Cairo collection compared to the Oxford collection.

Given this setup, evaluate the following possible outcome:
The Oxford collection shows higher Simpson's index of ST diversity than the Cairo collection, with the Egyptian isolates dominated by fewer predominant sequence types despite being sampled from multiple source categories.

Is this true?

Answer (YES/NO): YES